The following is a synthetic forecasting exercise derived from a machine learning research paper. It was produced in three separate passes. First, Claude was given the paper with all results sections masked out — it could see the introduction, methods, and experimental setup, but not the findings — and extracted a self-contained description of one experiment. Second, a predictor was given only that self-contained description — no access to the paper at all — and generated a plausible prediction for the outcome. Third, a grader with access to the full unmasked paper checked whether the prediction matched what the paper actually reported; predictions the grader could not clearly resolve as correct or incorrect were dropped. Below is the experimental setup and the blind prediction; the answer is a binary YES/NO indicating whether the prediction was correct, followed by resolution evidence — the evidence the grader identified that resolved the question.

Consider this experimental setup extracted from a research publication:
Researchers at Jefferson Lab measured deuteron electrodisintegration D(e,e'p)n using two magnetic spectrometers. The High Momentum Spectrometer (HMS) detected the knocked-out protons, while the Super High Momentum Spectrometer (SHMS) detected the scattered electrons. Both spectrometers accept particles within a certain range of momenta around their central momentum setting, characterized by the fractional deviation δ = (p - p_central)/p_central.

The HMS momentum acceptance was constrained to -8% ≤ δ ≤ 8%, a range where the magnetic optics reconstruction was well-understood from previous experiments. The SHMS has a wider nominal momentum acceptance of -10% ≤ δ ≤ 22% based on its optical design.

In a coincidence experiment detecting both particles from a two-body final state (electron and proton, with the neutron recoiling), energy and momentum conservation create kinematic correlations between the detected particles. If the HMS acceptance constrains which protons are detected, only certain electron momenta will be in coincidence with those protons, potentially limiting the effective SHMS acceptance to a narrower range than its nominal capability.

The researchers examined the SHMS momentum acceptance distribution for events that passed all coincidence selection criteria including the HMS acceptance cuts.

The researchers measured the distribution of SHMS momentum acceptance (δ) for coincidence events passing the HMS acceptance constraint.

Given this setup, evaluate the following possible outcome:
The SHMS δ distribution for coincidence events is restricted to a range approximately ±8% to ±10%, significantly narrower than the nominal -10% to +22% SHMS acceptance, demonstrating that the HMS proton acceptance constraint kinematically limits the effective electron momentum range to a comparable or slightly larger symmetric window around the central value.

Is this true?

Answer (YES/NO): NO